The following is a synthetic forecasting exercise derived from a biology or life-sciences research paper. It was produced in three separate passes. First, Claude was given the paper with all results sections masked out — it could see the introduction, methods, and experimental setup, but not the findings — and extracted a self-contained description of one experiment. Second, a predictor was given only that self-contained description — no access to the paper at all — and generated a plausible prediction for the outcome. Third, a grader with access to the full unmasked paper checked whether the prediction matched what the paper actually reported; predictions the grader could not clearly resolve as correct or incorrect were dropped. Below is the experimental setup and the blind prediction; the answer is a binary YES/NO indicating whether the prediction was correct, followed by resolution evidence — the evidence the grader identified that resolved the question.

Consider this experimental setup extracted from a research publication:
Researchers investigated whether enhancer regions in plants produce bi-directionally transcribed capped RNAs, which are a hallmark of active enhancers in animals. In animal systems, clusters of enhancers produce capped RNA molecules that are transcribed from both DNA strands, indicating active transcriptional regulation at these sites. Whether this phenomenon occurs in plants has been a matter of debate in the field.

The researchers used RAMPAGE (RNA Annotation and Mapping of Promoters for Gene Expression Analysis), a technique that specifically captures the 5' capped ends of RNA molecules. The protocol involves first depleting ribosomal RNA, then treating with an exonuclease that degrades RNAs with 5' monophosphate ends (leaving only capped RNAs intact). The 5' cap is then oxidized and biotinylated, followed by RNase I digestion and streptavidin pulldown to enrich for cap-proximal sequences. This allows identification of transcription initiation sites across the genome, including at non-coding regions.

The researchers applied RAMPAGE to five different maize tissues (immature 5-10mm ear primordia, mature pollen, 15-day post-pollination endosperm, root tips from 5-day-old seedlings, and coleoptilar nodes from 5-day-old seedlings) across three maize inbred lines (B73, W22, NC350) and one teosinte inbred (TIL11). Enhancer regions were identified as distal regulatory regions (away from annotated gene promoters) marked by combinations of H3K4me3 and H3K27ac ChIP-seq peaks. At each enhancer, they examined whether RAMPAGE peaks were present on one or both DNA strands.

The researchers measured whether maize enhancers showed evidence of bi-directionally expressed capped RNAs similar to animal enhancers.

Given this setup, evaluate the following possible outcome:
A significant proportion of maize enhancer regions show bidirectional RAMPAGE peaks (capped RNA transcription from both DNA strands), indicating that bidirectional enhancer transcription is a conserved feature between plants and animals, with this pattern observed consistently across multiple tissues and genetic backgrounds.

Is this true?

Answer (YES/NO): YES